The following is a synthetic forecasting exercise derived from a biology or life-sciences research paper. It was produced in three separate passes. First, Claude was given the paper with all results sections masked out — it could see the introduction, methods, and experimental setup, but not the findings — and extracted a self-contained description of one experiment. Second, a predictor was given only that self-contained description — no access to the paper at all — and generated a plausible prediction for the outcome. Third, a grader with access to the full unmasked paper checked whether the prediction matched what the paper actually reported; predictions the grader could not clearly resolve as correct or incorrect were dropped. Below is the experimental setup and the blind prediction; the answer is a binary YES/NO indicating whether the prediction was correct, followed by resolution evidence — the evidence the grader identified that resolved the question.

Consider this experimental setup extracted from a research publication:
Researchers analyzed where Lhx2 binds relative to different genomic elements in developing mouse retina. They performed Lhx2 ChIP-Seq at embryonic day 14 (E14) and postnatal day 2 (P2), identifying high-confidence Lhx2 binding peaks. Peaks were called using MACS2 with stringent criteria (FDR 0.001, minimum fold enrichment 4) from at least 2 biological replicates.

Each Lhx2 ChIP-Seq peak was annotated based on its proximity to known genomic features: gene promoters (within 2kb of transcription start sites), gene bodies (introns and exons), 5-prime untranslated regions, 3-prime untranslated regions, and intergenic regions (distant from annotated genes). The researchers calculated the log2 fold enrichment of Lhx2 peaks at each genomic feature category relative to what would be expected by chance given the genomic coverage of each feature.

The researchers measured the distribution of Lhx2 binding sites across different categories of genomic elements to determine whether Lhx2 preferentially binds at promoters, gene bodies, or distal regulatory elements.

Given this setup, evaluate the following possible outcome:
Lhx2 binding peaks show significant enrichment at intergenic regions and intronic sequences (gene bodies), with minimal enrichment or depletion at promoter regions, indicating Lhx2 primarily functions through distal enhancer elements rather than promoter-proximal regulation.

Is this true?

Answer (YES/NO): NO